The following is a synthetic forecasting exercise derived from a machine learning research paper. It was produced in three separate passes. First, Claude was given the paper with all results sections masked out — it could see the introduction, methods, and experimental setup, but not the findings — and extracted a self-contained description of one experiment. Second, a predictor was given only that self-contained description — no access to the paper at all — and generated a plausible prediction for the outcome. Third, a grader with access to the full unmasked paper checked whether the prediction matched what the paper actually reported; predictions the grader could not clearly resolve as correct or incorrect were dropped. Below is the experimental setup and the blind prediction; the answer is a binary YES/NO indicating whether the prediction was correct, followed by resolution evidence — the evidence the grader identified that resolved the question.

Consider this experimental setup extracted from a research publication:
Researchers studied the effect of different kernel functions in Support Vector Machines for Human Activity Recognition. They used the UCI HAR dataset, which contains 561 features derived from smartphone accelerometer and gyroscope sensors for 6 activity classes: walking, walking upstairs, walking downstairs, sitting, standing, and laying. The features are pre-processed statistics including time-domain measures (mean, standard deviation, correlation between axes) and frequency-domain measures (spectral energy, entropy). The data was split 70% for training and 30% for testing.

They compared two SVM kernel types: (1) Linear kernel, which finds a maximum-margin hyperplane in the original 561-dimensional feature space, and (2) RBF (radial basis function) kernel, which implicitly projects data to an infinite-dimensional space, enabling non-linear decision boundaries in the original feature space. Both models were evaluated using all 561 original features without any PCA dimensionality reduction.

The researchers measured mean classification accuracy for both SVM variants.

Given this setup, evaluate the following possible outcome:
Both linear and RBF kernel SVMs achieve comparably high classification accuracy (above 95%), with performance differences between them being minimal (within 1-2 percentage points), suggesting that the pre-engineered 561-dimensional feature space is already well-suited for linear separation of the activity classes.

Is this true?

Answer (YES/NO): NO